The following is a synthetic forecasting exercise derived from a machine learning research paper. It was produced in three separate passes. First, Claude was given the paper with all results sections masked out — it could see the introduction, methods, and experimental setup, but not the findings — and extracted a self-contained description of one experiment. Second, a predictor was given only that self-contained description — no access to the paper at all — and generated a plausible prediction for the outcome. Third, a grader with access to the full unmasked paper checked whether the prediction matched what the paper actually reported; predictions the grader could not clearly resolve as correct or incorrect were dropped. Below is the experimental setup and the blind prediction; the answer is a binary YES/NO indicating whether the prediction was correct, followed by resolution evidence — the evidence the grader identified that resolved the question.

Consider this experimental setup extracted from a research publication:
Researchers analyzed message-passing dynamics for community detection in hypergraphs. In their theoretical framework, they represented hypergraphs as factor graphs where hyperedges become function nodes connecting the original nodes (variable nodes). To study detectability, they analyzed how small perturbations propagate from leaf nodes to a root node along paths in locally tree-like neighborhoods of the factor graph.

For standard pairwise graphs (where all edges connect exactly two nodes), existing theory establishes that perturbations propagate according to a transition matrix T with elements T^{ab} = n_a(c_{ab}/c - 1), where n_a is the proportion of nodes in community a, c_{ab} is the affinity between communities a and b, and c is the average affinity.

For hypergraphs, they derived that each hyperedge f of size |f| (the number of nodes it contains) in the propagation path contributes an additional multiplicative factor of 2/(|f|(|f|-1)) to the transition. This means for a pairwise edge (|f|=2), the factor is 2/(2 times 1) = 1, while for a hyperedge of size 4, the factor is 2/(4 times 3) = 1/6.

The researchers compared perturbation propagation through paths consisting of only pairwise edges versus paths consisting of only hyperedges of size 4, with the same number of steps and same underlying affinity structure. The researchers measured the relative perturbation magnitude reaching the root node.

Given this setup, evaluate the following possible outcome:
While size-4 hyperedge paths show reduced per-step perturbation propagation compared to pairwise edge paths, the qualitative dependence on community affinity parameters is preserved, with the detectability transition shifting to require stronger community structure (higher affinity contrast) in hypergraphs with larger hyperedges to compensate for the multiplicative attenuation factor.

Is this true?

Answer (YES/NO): NO